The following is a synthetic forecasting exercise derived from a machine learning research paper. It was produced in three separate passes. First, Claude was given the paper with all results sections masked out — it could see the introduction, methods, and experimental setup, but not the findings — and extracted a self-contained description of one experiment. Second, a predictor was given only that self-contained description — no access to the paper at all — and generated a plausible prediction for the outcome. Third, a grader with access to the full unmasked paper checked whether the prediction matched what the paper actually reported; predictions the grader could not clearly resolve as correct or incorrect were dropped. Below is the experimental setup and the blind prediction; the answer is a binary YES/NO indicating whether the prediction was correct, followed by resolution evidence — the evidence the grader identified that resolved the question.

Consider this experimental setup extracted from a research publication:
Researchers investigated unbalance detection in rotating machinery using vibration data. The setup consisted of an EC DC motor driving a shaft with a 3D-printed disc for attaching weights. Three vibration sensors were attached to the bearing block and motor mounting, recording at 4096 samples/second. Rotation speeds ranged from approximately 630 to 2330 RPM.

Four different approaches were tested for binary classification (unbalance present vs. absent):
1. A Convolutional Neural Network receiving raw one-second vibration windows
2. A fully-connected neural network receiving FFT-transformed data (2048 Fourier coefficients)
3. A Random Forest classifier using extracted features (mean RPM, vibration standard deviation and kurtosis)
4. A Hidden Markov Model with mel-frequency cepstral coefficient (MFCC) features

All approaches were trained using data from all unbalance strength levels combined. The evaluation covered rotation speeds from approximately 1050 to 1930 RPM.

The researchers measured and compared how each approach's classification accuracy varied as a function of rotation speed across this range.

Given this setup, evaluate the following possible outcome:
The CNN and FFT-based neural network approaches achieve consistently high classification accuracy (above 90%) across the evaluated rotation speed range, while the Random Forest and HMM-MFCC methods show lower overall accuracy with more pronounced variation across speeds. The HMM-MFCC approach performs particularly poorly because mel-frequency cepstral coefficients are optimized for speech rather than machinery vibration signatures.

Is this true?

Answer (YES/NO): NO